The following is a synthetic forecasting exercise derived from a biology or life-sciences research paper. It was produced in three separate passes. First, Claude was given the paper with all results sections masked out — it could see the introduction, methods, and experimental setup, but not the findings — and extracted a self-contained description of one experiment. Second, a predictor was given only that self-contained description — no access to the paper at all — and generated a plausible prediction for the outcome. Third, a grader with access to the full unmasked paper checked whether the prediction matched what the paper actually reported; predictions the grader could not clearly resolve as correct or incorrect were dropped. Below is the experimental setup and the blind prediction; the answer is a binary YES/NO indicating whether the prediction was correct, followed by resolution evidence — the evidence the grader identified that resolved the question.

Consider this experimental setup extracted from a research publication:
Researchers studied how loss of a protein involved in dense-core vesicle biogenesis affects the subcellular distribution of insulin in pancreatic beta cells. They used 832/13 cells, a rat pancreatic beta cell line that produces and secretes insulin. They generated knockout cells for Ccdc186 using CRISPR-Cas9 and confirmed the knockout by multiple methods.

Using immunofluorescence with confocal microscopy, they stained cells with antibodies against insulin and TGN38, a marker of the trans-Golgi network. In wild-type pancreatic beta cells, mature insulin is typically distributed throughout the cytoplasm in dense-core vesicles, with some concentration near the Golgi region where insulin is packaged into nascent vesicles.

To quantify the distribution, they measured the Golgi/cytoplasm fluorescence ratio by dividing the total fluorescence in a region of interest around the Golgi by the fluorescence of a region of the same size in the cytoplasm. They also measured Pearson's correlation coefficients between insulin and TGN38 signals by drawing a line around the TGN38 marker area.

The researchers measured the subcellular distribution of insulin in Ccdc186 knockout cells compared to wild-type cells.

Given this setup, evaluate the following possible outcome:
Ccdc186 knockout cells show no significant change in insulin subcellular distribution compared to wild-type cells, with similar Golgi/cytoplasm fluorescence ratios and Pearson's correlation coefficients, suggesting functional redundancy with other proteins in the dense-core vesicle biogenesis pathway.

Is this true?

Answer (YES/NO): NO